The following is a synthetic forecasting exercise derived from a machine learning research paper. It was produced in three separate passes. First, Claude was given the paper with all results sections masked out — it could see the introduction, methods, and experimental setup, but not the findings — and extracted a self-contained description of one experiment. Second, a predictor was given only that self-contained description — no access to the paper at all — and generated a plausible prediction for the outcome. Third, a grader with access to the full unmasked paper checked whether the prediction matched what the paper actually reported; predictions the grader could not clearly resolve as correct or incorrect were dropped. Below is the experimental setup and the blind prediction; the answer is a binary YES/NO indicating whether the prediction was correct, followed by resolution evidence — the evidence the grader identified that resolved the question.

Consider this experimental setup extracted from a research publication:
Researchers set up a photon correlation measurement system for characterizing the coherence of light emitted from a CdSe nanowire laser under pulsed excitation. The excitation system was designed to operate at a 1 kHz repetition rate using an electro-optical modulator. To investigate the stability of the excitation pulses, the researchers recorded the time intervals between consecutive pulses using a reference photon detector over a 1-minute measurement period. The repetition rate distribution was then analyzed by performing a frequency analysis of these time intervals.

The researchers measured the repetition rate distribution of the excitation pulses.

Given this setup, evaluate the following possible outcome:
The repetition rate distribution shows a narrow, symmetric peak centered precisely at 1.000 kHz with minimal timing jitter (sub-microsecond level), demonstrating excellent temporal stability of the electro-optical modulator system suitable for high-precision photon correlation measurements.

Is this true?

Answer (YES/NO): NO